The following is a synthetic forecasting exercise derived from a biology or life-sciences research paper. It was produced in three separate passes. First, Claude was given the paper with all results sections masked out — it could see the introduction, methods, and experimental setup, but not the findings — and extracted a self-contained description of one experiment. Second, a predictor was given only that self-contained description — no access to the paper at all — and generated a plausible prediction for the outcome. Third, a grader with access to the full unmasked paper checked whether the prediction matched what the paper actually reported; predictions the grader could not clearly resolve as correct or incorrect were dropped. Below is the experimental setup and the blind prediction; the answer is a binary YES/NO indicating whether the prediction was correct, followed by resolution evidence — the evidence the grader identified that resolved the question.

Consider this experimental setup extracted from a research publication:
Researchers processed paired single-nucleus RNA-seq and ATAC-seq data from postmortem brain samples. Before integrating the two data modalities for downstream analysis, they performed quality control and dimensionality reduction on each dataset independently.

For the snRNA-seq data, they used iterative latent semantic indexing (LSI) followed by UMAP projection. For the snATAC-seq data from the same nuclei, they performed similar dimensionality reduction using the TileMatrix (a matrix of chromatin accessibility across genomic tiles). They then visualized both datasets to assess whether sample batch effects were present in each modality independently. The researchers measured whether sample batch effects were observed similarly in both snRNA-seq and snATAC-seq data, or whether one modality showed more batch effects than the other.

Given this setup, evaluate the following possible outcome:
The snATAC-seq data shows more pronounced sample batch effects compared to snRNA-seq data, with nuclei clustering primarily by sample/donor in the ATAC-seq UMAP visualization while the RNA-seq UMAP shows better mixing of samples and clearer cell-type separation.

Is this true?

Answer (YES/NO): NO